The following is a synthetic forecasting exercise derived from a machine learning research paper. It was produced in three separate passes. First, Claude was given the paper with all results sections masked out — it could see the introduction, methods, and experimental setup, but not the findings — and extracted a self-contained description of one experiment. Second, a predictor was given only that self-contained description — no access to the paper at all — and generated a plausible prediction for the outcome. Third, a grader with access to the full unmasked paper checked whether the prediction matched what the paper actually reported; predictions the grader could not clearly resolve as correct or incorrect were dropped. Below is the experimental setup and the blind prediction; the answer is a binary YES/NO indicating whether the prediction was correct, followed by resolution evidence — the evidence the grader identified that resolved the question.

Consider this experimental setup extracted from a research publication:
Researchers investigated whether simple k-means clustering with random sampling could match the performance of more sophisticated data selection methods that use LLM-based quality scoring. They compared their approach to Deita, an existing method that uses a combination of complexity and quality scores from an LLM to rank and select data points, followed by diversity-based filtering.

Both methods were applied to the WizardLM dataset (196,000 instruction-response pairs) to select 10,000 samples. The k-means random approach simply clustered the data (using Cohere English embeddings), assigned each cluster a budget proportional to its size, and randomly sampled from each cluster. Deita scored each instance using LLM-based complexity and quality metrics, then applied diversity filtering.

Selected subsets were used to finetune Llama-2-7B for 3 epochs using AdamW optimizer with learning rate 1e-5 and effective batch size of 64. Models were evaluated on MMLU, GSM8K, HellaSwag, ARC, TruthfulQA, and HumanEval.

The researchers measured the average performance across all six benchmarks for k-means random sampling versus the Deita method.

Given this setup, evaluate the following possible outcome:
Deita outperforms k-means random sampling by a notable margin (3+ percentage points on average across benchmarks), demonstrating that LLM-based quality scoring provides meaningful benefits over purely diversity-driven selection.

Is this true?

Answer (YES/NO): NO